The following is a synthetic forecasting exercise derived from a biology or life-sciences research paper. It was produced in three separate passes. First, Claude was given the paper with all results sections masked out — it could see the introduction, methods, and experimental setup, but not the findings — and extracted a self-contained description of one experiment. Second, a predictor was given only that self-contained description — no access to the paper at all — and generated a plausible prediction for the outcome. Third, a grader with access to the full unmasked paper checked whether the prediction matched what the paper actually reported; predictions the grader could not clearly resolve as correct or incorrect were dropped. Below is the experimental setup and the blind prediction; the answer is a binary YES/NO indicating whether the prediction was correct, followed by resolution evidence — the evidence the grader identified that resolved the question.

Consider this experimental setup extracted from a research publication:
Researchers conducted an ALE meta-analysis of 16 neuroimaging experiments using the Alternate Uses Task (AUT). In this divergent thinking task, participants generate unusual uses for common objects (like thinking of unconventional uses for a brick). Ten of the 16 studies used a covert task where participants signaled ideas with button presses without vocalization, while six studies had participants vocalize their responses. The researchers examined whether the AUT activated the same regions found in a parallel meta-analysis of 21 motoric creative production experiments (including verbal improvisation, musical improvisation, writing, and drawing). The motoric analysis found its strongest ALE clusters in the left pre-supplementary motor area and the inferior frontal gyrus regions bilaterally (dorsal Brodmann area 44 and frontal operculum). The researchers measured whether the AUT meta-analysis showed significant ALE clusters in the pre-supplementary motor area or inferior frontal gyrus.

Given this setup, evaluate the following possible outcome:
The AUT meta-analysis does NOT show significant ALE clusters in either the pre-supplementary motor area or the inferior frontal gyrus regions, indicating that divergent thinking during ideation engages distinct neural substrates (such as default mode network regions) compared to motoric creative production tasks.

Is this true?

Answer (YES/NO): YES